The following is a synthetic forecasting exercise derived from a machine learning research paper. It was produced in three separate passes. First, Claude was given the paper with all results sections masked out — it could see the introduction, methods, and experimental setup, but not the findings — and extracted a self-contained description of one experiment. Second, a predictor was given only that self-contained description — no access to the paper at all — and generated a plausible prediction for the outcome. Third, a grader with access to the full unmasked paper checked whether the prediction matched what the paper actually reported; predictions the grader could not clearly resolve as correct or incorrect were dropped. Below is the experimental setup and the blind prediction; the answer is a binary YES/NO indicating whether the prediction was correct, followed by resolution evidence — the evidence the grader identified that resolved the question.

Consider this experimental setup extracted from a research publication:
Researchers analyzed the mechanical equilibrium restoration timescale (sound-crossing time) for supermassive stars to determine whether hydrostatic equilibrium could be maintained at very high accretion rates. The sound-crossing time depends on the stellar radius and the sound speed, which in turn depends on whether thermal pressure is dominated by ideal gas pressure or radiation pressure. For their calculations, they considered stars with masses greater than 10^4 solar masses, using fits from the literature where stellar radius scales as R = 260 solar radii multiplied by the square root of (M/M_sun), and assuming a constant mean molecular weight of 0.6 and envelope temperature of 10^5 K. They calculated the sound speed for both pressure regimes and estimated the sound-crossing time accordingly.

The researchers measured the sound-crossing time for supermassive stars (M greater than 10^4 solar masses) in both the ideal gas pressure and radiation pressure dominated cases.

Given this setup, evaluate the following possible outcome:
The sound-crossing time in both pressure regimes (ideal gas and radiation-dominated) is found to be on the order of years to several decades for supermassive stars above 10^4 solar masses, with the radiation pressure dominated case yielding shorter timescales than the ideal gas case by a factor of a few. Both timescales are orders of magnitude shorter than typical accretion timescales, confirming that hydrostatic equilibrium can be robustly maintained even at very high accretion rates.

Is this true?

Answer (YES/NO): NO